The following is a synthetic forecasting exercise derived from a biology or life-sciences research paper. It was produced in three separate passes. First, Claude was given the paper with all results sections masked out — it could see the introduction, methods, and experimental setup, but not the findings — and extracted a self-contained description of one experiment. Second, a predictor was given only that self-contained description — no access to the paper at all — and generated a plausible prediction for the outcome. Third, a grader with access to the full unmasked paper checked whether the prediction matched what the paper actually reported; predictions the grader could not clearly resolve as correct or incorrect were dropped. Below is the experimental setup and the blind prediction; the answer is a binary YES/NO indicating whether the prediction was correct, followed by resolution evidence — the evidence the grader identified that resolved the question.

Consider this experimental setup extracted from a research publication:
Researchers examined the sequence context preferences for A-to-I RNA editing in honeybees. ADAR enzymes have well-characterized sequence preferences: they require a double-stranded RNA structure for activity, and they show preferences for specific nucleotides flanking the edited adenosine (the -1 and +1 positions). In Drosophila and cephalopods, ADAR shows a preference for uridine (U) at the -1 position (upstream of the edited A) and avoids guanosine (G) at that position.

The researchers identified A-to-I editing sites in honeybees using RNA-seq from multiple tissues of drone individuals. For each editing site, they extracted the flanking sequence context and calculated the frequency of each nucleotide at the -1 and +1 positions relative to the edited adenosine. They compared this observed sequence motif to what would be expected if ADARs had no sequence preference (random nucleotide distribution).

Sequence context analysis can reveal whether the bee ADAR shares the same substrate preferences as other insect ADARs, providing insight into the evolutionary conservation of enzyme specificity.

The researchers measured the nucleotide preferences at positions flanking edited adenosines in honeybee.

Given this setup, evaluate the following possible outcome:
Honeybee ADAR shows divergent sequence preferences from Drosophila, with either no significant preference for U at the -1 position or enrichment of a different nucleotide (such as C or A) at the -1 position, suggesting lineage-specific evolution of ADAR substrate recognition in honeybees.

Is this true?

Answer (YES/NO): NO